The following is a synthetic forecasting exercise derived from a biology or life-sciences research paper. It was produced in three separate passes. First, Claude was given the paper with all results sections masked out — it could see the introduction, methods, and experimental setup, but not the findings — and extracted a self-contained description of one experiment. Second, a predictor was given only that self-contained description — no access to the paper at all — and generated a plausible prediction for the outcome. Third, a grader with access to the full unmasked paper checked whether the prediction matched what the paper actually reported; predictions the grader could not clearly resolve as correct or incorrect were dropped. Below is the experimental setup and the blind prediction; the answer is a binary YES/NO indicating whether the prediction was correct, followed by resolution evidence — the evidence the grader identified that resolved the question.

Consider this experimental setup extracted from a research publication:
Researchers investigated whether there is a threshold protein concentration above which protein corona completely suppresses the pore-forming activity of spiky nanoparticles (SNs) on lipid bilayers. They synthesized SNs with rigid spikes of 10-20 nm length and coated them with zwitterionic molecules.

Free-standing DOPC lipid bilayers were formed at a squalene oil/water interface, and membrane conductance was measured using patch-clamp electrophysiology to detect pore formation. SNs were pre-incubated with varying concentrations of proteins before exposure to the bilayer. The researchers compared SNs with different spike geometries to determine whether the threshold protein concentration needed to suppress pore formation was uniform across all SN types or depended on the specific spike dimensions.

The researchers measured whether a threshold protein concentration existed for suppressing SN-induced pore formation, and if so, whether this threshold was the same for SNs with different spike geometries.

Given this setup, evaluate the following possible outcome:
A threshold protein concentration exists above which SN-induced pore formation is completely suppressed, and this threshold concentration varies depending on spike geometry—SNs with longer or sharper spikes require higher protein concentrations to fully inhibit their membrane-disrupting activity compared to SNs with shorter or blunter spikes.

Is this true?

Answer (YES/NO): YES